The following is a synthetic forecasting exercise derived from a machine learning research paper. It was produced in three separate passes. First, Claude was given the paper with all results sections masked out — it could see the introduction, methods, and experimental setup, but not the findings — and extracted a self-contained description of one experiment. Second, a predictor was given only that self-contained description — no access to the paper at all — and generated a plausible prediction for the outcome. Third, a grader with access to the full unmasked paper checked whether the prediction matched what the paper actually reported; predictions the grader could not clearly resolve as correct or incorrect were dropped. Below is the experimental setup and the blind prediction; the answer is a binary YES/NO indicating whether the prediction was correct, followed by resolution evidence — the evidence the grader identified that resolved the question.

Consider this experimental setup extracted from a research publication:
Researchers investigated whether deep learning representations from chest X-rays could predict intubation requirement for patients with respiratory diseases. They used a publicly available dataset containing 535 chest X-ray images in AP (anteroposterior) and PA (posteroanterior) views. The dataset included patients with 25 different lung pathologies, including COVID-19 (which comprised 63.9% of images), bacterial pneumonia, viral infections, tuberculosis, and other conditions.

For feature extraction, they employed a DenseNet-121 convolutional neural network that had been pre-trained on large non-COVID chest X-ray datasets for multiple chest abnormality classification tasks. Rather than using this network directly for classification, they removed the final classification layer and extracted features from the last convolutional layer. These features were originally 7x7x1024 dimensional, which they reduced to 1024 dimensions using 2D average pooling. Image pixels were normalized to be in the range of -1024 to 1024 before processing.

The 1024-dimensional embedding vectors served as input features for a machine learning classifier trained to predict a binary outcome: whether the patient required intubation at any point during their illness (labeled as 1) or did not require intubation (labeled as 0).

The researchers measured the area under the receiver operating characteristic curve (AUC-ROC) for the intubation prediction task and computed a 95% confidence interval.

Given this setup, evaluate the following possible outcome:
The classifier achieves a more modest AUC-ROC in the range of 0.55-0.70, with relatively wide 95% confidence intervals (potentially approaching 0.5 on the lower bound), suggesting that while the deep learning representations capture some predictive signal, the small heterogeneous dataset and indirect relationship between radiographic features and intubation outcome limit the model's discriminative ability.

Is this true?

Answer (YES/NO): NO